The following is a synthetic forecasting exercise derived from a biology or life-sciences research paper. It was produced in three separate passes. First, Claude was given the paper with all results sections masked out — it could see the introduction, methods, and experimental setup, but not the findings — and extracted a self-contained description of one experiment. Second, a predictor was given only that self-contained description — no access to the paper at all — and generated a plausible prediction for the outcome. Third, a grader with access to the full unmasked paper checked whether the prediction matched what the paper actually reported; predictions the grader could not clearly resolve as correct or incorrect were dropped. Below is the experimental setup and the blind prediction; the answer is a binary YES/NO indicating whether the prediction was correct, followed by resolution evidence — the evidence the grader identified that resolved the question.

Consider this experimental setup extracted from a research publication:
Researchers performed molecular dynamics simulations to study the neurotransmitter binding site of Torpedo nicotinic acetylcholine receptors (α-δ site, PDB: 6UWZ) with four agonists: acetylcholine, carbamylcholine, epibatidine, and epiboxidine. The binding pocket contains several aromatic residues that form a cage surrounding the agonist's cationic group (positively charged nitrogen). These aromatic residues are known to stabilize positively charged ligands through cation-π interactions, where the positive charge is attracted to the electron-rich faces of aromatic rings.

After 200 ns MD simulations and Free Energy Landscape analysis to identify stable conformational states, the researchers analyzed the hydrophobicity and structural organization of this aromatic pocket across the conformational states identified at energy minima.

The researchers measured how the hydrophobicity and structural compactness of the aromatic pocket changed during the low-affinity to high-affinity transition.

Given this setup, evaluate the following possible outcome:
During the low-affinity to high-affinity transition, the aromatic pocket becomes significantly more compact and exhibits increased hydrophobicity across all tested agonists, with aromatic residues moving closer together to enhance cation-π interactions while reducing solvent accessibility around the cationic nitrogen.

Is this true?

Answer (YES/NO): YES